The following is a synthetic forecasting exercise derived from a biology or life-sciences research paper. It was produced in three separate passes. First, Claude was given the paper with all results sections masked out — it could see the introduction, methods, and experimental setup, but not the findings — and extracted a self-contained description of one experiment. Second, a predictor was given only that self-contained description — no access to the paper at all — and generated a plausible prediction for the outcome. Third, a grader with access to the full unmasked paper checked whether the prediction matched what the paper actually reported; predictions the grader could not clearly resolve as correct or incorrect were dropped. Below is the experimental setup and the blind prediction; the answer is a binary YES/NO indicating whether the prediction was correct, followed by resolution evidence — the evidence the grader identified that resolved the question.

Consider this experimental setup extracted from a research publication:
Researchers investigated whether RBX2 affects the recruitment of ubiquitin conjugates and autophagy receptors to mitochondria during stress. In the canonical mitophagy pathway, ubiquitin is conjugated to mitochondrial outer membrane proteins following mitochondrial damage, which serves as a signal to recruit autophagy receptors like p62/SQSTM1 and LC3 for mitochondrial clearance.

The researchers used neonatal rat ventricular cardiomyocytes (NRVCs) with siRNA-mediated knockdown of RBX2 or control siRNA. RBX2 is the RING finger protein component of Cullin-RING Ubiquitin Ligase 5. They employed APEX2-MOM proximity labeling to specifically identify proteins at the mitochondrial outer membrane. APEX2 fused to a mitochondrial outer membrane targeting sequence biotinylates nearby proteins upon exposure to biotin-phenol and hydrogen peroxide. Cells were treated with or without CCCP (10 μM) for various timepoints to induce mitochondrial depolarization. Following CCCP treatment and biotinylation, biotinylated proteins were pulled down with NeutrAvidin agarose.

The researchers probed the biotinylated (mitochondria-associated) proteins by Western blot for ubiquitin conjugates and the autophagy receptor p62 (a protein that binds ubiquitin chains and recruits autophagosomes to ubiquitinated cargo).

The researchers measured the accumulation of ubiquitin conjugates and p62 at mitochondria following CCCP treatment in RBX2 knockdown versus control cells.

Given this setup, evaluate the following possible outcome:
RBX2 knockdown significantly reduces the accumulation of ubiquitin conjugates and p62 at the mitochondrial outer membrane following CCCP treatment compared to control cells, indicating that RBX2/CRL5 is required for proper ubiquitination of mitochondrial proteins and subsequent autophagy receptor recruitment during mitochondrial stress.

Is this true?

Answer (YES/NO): YES